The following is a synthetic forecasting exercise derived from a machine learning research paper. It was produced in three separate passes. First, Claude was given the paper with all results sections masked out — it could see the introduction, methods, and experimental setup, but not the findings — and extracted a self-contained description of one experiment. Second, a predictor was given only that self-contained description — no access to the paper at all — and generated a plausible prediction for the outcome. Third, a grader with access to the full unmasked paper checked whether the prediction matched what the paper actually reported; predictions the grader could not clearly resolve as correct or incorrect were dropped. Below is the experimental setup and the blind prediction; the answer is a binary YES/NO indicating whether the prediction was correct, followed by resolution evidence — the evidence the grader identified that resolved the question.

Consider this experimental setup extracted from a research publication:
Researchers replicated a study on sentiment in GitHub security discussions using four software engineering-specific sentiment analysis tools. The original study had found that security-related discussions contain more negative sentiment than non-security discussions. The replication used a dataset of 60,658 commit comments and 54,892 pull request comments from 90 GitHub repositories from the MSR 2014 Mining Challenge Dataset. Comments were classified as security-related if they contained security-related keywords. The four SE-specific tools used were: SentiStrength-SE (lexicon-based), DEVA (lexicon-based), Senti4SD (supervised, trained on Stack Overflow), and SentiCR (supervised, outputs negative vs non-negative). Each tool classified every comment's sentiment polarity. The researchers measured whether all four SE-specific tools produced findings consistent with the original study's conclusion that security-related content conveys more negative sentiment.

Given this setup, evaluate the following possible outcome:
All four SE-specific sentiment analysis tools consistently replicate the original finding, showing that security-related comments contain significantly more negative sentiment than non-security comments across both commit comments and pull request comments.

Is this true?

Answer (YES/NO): YES